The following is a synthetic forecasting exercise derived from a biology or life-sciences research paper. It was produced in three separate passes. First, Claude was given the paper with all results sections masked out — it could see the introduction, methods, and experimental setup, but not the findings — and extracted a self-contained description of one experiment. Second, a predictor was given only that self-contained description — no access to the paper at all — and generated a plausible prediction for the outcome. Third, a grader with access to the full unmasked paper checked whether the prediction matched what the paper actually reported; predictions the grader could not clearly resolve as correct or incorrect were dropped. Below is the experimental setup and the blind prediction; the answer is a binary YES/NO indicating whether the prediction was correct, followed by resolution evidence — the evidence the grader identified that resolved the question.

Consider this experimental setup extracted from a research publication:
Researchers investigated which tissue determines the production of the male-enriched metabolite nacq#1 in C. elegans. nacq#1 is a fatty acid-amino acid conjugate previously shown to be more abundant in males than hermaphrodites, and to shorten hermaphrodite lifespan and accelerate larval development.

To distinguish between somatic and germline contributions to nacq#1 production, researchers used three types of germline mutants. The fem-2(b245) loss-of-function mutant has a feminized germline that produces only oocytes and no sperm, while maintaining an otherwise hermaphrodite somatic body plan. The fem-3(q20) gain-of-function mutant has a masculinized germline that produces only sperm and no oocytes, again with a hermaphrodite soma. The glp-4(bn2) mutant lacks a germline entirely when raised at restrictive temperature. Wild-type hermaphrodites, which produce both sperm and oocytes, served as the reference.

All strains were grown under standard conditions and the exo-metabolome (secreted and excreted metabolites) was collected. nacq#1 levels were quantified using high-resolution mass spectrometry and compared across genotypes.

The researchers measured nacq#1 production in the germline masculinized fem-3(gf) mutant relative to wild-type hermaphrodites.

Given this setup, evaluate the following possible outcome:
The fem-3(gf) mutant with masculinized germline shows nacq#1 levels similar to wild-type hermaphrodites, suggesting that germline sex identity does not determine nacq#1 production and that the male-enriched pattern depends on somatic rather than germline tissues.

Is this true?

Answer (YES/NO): NO